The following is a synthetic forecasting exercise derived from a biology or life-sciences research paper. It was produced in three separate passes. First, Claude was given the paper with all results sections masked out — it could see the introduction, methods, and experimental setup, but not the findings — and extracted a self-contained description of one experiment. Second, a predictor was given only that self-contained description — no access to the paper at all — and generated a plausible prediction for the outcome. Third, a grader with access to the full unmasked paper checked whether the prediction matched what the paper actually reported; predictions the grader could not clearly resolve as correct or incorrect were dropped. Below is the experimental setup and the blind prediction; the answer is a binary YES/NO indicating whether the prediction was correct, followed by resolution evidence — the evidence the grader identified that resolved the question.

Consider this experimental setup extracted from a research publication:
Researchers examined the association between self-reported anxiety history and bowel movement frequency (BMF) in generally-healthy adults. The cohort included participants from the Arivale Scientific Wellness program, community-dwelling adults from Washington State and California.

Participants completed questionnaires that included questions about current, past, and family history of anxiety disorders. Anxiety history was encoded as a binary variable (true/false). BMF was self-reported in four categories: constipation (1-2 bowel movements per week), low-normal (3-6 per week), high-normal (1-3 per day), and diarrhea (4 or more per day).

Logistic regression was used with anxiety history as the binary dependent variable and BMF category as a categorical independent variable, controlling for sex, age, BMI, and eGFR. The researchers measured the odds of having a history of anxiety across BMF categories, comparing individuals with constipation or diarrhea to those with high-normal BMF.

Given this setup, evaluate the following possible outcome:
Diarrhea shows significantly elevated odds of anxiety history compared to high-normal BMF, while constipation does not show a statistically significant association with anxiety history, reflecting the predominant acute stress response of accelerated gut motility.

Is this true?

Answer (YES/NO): NO